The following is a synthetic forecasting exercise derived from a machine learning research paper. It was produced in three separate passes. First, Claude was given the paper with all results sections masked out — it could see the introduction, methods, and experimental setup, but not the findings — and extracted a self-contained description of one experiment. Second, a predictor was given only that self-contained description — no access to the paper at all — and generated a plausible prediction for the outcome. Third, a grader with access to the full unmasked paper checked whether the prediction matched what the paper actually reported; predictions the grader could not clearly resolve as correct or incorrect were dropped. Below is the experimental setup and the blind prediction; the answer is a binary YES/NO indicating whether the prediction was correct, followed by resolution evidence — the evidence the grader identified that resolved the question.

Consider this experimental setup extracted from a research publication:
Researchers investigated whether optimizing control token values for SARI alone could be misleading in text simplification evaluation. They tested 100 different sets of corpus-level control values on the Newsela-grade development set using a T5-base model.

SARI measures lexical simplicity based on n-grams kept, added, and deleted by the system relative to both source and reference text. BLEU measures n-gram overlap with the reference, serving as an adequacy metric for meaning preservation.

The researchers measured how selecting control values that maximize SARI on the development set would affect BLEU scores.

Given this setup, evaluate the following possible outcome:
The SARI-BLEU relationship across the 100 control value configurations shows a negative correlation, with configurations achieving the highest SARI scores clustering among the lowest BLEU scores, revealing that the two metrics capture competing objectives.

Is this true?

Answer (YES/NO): YES